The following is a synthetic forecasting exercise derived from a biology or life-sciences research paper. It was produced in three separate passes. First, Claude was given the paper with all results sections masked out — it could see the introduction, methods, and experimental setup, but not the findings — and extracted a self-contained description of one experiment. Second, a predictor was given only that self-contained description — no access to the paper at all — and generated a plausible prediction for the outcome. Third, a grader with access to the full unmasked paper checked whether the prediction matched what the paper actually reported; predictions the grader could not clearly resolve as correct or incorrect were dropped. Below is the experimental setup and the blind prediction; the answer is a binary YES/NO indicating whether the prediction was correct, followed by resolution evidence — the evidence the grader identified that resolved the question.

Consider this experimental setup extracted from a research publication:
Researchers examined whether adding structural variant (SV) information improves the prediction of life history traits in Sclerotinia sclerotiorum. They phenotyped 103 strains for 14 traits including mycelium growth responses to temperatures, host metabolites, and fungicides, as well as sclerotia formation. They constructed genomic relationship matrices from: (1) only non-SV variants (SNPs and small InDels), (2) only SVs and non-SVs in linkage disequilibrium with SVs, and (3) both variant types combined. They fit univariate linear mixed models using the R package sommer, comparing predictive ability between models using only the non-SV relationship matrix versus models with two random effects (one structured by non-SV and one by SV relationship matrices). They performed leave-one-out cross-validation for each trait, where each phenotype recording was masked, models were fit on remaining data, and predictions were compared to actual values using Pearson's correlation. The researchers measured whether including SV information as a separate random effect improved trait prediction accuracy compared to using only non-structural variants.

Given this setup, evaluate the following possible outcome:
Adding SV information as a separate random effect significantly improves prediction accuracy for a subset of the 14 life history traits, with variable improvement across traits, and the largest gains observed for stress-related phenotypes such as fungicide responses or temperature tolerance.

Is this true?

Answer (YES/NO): NO